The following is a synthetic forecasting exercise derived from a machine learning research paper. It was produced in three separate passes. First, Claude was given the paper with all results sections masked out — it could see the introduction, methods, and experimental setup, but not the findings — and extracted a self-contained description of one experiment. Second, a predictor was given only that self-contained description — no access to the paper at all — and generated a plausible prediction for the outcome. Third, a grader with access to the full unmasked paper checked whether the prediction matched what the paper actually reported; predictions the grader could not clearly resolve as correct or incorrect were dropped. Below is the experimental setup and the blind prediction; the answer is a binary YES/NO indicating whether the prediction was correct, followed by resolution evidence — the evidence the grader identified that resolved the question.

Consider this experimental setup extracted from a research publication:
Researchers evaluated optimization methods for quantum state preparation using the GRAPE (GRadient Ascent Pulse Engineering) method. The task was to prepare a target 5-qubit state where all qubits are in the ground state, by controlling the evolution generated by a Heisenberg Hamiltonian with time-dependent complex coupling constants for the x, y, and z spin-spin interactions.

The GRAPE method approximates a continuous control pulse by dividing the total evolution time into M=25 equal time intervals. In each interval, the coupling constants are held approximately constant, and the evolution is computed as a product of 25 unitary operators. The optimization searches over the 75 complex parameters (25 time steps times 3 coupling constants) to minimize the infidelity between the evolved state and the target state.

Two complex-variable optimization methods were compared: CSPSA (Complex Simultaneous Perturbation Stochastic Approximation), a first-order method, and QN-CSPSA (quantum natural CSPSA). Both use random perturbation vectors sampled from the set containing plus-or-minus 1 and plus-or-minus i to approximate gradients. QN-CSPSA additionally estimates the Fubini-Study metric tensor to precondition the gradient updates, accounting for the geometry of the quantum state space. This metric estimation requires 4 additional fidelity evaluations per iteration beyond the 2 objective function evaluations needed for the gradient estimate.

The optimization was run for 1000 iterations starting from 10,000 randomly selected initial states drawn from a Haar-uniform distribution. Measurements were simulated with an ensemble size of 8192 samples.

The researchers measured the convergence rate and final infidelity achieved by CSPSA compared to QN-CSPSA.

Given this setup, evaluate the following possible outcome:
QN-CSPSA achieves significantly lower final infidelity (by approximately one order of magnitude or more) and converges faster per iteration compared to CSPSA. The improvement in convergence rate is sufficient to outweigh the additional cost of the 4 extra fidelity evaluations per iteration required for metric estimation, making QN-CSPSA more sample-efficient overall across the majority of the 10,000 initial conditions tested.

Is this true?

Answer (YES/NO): NO